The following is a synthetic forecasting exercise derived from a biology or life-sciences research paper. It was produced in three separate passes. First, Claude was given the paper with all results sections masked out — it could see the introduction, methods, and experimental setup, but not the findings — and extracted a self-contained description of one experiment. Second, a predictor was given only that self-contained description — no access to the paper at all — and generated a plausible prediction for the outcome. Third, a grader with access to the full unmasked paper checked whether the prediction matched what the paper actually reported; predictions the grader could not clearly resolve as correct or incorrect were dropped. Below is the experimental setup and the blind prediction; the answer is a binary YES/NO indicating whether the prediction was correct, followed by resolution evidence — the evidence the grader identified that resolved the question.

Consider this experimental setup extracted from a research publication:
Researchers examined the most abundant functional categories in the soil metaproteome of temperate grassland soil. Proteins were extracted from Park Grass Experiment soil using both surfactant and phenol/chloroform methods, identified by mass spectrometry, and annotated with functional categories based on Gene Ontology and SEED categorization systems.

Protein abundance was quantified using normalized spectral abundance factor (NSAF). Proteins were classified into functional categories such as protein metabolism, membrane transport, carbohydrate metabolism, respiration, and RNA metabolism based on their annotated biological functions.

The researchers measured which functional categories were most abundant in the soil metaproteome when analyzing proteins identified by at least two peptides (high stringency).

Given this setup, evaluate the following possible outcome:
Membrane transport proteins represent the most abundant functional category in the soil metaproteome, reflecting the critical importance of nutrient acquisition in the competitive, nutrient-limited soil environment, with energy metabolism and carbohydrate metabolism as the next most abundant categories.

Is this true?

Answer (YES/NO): NO